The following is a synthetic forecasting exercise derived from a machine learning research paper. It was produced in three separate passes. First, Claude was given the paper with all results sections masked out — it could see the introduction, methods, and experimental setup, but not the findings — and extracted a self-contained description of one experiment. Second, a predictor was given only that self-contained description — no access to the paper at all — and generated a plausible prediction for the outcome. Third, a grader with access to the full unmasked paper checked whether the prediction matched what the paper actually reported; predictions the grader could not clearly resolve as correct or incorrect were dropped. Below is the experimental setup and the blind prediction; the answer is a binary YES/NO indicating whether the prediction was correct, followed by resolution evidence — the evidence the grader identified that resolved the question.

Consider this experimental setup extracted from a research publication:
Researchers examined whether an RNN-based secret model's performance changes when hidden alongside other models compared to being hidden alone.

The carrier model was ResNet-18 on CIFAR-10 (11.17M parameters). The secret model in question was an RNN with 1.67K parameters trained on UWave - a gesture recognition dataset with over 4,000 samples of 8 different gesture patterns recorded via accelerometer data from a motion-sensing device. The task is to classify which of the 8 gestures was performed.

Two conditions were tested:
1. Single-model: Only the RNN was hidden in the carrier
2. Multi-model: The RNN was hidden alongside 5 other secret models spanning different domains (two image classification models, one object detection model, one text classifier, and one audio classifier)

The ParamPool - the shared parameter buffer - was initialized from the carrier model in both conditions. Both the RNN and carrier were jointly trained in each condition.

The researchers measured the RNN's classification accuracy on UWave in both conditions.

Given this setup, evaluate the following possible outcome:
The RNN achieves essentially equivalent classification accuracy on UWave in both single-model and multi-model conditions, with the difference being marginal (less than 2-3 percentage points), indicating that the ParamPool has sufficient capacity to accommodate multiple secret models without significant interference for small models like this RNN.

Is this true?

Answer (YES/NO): NO